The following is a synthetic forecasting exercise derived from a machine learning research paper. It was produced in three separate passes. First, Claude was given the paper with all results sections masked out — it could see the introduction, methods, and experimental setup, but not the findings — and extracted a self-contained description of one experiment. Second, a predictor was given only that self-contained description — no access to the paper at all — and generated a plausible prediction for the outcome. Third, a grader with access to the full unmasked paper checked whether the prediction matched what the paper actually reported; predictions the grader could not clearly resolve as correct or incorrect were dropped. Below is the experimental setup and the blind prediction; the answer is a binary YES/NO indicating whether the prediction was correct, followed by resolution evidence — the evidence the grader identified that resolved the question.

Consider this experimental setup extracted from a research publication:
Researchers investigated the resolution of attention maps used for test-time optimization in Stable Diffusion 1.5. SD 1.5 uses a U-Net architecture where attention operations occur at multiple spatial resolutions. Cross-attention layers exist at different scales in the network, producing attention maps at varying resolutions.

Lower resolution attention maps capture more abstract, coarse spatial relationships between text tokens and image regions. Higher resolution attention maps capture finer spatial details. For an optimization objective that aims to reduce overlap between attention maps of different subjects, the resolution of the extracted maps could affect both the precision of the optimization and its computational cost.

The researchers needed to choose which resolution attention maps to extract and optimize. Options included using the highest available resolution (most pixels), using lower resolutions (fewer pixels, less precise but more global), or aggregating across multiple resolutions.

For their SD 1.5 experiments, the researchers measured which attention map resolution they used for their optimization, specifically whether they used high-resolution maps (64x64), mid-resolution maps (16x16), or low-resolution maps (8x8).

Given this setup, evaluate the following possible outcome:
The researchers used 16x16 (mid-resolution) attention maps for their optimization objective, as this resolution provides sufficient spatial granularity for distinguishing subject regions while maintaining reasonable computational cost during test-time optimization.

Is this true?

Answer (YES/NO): YES